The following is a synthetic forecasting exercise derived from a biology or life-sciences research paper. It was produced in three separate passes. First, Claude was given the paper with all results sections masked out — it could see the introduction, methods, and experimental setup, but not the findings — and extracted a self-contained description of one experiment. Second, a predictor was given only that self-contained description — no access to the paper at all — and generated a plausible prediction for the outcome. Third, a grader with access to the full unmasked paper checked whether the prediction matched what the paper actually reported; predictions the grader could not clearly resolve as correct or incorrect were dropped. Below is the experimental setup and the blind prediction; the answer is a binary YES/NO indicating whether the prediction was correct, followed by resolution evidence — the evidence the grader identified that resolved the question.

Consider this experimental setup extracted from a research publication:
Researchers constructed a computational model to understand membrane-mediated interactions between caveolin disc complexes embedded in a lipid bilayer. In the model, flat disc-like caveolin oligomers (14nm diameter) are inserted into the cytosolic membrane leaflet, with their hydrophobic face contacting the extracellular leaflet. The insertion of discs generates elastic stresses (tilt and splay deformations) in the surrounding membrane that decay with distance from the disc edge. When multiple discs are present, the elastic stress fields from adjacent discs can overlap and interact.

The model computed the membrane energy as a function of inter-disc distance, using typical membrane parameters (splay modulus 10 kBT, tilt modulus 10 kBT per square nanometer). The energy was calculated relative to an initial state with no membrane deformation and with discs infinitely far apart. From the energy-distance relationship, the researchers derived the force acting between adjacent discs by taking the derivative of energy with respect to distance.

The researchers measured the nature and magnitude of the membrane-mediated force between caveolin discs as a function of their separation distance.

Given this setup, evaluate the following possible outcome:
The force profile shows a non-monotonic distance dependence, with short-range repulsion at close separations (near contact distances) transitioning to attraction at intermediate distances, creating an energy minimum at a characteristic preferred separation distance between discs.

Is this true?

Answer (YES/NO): NO